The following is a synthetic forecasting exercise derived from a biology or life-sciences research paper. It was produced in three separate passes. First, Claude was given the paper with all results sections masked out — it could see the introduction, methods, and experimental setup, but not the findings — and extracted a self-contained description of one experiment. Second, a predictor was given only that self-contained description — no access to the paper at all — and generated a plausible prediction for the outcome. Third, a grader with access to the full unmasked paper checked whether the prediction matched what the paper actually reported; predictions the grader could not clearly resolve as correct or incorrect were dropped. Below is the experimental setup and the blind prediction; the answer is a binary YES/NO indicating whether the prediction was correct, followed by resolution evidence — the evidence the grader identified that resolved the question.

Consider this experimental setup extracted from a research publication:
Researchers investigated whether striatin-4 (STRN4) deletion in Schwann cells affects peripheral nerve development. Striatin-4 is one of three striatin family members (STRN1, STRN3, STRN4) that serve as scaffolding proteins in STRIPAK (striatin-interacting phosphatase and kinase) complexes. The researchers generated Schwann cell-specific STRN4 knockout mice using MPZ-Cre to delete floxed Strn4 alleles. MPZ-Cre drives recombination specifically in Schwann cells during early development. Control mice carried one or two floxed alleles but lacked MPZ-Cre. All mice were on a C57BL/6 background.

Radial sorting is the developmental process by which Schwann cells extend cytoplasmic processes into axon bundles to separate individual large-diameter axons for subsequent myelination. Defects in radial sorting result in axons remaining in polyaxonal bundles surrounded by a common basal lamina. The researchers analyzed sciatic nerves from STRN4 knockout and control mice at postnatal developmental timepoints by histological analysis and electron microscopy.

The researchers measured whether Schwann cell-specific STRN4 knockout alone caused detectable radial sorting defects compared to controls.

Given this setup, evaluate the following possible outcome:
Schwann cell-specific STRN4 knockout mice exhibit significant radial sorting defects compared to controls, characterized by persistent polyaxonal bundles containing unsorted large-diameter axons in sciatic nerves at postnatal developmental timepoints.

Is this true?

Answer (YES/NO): NO